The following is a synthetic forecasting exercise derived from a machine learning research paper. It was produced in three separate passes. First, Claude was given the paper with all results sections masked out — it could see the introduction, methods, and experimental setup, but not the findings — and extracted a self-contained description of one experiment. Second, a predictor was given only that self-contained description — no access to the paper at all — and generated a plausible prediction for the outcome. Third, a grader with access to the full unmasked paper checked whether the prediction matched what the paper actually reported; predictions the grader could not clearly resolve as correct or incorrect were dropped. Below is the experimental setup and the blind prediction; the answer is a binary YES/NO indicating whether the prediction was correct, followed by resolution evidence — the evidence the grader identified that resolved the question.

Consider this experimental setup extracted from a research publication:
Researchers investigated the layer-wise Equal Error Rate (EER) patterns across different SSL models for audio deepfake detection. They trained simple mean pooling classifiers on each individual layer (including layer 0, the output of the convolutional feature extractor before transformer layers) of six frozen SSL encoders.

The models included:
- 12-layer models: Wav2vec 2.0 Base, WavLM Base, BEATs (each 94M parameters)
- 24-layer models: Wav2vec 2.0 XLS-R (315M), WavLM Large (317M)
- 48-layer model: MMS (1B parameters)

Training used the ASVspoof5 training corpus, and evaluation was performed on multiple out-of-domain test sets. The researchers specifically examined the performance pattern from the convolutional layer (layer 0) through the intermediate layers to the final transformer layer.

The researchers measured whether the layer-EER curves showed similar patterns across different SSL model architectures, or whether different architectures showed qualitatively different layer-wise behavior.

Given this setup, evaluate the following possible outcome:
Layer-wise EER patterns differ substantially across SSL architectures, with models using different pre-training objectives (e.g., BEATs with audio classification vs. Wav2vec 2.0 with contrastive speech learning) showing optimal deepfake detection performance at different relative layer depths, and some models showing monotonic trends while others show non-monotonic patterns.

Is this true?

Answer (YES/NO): NO